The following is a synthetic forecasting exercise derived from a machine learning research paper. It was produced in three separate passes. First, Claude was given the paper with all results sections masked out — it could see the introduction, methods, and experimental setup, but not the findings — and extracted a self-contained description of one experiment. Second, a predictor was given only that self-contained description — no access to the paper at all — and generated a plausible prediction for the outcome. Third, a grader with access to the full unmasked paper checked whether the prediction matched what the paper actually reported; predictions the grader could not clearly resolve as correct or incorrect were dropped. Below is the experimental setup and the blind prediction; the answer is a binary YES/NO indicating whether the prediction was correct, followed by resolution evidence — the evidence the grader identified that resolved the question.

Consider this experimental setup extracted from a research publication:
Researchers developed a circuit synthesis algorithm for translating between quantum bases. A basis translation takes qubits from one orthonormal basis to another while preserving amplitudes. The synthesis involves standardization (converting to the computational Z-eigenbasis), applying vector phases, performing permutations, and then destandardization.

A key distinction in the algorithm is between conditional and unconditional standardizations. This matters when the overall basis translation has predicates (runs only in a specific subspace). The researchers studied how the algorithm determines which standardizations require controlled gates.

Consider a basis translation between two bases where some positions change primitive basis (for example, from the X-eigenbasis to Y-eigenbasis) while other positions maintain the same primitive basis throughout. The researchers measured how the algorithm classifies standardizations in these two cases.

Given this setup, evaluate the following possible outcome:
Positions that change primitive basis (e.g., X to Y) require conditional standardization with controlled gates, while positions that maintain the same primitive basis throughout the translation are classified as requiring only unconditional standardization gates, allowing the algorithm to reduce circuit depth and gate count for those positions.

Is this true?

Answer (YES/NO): YES